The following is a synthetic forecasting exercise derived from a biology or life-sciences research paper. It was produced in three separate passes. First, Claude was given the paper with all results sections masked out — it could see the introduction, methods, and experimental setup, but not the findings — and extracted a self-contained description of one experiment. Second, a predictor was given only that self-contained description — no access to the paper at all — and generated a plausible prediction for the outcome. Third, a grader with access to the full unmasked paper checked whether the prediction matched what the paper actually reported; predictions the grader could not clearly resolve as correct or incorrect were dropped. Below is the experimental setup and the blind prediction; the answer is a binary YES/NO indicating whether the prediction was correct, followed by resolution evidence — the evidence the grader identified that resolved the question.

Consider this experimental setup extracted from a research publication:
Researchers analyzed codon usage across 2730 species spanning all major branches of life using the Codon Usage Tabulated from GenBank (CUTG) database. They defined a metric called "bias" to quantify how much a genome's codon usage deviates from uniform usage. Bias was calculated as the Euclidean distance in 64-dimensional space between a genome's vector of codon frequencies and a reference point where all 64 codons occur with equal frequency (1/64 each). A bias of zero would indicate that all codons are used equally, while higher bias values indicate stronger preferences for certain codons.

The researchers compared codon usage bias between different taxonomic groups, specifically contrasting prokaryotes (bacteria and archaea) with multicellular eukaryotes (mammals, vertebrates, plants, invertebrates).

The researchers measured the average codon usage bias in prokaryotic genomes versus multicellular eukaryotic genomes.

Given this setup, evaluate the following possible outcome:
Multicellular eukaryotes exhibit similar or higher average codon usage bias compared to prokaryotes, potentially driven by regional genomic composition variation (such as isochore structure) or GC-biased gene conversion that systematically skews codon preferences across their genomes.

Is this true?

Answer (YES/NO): NO